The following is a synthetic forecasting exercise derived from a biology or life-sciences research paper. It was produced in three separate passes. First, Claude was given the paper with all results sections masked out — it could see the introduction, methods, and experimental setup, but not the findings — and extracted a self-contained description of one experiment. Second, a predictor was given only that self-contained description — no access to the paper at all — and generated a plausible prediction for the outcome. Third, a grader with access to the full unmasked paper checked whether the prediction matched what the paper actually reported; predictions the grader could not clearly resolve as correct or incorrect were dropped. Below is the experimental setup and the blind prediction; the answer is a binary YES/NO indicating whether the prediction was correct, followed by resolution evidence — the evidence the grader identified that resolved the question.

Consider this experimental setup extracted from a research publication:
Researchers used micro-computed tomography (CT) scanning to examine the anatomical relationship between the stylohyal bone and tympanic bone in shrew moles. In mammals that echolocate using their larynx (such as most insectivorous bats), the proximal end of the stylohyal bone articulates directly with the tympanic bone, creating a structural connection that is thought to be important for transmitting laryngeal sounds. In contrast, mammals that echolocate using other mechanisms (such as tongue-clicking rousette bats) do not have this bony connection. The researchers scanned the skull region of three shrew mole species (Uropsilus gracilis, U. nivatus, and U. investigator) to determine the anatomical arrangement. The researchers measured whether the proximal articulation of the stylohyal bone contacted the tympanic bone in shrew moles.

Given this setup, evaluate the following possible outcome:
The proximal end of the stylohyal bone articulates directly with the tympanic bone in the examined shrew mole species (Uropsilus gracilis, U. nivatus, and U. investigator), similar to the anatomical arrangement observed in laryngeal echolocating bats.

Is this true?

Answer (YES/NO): NO